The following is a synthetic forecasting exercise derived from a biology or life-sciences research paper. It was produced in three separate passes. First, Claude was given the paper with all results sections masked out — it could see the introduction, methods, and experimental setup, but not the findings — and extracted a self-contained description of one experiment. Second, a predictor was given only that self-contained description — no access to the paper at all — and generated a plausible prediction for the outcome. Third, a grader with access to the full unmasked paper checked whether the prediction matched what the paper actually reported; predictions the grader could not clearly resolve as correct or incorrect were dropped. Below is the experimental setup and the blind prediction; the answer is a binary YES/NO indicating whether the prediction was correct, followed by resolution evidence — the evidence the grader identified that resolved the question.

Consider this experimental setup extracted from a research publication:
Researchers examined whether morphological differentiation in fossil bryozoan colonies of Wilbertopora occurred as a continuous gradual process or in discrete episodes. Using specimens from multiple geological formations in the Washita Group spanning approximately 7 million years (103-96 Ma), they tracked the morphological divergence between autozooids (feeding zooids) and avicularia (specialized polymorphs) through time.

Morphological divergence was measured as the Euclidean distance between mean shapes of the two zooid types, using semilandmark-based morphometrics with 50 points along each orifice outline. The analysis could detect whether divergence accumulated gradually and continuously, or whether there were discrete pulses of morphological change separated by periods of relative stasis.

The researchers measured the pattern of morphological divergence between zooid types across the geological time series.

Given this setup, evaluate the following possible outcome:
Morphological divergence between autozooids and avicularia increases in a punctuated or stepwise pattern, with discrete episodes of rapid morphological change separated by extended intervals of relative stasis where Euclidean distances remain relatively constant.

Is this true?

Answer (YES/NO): YES